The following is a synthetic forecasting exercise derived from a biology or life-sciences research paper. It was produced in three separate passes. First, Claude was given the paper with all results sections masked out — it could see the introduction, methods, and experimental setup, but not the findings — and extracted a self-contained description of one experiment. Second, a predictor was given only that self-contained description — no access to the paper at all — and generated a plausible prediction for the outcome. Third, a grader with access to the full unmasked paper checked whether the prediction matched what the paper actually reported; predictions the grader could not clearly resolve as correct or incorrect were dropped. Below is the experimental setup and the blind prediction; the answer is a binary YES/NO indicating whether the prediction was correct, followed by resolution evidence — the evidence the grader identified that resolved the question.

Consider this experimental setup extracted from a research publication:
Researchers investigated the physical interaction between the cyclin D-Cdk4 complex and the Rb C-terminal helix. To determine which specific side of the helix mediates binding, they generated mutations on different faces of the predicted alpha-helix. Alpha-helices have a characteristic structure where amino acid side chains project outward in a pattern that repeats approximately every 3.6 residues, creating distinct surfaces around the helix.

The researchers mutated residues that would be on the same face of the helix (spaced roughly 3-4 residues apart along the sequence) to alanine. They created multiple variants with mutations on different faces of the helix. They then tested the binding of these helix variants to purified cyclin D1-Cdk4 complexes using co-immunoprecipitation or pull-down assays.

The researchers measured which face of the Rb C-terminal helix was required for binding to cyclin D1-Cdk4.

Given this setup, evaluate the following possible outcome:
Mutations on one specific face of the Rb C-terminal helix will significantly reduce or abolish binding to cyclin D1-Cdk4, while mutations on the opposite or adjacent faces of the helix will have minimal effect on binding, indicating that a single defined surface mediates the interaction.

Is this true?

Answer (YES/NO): YES